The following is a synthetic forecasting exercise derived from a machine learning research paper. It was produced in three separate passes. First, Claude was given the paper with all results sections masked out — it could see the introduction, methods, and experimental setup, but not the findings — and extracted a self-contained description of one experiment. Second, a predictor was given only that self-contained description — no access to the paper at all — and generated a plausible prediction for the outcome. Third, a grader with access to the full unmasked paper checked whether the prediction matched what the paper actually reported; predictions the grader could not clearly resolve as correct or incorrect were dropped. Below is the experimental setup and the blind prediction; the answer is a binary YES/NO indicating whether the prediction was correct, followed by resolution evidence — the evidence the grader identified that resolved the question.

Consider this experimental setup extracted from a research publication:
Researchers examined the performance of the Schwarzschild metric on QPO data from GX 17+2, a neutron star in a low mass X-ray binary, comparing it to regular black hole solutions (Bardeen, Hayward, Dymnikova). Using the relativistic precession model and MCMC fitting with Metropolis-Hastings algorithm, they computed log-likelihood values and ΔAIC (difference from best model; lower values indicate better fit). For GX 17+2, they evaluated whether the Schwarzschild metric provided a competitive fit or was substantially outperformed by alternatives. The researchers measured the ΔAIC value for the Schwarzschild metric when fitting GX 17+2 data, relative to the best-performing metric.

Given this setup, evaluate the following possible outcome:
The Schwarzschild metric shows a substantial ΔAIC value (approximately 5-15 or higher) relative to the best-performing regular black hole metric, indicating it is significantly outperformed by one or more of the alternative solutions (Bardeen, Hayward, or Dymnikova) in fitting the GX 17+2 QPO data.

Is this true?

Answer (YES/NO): YES